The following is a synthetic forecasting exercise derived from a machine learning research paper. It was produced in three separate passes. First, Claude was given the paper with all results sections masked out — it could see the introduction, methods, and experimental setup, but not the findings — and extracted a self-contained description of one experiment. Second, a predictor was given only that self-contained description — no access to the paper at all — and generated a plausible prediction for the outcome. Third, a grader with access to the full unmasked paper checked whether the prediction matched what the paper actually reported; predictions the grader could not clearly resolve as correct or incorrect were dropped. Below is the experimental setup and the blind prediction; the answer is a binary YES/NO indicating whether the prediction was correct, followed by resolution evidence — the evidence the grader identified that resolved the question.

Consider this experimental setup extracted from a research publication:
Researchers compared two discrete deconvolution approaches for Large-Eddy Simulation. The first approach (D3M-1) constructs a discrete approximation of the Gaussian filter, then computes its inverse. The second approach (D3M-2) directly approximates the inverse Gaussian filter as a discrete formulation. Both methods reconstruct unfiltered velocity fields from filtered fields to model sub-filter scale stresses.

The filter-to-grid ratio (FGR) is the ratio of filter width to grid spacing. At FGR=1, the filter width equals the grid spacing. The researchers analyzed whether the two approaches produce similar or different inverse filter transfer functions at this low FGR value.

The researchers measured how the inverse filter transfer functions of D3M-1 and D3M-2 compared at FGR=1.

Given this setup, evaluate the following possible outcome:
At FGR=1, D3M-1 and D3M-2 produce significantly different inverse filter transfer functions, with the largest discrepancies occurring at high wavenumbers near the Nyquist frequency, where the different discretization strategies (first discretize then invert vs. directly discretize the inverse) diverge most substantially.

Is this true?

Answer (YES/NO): NO